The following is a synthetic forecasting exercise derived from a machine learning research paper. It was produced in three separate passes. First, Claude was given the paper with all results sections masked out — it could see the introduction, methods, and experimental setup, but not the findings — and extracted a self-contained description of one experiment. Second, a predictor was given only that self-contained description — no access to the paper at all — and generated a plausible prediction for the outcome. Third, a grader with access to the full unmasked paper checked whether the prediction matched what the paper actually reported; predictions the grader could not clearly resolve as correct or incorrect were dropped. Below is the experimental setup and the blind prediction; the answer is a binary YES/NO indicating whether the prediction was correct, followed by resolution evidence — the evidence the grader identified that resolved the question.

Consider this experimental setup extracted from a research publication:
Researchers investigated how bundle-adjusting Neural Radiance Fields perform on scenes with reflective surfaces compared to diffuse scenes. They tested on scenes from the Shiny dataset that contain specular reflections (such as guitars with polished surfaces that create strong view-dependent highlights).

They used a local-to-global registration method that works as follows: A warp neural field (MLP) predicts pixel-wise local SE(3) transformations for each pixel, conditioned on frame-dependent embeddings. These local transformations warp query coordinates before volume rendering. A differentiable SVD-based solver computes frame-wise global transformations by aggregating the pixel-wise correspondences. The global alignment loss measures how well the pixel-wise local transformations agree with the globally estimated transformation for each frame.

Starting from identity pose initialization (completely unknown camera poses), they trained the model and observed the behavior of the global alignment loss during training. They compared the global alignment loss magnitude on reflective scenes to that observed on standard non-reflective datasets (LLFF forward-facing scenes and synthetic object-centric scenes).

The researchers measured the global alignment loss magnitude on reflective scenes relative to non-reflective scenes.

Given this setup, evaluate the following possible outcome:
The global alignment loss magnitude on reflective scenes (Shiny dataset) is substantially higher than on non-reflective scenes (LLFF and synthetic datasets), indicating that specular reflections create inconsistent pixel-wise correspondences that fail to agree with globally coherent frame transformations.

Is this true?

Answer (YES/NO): YES